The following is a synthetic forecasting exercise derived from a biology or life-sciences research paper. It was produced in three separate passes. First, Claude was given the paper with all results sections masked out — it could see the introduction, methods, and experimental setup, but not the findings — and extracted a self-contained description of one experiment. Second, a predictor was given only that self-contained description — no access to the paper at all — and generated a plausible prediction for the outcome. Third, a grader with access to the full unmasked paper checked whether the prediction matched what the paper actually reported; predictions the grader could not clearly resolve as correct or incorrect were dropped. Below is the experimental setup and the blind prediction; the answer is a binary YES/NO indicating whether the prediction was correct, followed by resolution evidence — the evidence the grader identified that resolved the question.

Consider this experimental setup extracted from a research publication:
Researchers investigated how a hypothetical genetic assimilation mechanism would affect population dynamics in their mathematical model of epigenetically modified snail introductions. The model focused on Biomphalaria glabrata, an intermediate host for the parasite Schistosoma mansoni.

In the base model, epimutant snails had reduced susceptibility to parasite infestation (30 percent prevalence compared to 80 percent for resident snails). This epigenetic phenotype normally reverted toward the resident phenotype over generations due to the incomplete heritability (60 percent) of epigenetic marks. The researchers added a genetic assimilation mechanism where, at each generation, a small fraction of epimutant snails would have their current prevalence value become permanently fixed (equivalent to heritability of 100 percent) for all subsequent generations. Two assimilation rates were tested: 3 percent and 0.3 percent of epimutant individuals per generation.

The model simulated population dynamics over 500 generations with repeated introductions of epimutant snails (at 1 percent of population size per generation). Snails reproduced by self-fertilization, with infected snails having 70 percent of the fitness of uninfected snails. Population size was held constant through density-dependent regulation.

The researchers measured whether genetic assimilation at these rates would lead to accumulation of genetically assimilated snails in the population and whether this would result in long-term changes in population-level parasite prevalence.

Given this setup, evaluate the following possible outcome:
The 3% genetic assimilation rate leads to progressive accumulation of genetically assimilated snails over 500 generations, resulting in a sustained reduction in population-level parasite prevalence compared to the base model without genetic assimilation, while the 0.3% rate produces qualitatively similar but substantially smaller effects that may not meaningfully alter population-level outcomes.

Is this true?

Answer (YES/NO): NO